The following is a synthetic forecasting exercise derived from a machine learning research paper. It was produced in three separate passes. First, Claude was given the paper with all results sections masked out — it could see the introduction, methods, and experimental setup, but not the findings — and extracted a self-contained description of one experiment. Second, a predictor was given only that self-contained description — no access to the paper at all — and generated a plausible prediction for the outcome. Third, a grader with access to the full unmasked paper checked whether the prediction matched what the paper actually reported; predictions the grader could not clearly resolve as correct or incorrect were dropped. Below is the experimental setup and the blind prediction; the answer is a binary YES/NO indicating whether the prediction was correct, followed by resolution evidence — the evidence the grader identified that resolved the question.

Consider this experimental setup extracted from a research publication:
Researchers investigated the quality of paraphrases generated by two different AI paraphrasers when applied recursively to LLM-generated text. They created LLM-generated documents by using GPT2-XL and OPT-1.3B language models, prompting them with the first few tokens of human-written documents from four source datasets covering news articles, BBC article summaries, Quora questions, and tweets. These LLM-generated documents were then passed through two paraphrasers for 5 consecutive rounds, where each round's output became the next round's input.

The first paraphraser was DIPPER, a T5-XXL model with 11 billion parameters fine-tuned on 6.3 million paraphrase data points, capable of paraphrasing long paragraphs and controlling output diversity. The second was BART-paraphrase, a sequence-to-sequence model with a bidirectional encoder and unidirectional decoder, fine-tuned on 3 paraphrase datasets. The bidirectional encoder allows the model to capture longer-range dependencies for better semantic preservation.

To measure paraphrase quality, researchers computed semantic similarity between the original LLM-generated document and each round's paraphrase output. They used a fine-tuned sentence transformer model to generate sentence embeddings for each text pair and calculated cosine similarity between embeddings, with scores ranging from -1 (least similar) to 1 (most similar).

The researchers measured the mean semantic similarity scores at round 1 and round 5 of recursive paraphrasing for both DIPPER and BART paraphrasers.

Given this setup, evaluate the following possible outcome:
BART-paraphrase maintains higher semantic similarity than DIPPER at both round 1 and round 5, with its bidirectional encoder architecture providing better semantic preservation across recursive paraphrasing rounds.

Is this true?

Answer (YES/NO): YES